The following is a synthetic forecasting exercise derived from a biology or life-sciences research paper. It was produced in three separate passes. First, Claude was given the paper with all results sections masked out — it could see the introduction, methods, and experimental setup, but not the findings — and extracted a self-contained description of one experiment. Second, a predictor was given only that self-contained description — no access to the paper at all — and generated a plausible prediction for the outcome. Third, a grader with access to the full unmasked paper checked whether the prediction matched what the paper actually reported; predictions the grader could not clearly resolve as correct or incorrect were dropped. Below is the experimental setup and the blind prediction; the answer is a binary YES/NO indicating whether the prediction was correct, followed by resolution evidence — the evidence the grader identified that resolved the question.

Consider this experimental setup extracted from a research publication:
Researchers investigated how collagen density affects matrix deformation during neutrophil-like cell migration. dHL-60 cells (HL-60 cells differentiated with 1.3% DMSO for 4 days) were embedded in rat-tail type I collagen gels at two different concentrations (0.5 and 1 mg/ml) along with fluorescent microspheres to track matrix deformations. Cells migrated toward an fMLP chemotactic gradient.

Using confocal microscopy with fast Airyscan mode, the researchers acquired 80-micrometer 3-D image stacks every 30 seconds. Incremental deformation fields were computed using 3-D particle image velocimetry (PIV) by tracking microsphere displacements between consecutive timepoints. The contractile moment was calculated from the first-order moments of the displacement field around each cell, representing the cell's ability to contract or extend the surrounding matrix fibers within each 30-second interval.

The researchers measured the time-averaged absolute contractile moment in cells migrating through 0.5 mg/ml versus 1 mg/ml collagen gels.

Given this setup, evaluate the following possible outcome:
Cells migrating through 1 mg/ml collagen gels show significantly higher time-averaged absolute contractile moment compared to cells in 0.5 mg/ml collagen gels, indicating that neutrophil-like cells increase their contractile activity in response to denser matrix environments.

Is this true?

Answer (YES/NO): NO